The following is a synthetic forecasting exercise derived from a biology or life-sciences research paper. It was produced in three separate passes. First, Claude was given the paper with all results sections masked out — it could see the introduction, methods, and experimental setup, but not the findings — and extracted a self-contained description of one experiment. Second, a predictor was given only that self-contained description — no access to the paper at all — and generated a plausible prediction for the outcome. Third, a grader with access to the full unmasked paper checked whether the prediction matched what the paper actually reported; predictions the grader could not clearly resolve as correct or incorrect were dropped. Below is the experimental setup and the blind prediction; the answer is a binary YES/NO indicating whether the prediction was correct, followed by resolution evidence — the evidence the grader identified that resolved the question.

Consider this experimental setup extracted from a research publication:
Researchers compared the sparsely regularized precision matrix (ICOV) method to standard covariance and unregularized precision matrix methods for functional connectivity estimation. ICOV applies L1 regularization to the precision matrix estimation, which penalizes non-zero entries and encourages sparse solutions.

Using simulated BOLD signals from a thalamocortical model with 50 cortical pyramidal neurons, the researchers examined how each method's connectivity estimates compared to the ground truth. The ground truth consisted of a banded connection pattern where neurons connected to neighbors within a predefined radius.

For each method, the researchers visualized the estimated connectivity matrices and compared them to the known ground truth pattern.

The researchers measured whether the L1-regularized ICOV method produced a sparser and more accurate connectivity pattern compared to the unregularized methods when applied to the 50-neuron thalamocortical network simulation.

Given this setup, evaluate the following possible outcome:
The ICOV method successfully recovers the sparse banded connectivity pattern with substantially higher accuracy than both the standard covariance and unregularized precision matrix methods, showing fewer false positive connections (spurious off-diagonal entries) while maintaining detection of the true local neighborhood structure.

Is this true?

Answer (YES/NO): NO